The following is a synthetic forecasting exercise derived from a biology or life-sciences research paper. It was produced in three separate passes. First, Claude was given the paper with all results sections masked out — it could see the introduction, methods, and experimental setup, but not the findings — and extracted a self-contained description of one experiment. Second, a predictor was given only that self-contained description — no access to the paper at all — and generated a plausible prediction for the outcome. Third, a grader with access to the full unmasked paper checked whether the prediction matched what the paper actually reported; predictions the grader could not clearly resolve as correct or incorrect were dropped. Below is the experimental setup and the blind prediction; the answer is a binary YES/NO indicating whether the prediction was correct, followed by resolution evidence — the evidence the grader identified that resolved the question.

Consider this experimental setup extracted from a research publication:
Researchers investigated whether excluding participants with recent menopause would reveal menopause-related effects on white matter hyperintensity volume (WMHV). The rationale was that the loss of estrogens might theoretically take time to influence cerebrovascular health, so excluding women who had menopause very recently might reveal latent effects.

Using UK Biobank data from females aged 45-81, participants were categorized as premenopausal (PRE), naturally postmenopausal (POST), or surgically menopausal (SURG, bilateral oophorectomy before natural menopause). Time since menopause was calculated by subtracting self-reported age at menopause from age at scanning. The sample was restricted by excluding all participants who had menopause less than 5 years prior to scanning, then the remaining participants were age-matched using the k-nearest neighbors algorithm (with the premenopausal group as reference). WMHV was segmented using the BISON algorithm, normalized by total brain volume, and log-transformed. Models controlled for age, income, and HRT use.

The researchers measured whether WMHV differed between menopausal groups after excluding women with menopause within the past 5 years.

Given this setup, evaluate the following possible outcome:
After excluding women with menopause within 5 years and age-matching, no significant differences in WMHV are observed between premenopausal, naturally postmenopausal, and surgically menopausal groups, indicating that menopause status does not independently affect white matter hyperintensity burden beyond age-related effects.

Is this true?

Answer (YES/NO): YES